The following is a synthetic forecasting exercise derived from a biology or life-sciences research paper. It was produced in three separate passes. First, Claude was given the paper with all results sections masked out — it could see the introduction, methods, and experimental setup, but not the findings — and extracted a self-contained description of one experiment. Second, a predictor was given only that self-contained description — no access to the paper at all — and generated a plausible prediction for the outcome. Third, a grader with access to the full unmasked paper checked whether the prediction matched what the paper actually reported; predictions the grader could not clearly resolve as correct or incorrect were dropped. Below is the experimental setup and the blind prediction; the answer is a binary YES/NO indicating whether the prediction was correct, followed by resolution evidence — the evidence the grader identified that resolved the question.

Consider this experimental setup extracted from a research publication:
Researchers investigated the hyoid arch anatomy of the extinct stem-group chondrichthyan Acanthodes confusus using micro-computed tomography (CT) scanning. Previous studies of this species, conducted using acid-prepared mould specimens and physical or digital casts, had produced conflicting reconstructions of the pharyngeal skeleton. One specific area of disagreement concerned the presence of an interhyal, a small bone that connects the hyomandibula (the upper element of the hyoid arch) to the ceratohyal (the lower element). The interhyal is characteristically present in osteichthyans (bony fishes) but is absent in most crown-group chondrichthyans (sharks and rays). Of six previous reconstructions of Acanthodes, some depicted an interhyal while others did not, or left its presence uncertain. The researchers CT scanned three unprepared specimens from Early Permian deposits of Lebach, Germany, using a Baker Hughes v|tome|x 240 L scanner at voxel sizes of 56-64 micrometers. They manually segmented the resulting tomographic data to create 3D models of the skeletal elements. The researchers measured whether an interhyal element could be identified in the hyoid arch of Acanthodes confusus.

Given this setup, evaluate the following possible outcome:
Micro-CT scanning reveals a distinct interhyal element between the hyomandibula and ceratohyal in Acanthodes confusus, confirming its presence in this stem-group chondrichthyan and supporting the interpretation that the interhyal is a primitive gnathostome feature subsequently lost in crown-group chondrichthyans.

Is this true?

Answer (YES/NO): YES